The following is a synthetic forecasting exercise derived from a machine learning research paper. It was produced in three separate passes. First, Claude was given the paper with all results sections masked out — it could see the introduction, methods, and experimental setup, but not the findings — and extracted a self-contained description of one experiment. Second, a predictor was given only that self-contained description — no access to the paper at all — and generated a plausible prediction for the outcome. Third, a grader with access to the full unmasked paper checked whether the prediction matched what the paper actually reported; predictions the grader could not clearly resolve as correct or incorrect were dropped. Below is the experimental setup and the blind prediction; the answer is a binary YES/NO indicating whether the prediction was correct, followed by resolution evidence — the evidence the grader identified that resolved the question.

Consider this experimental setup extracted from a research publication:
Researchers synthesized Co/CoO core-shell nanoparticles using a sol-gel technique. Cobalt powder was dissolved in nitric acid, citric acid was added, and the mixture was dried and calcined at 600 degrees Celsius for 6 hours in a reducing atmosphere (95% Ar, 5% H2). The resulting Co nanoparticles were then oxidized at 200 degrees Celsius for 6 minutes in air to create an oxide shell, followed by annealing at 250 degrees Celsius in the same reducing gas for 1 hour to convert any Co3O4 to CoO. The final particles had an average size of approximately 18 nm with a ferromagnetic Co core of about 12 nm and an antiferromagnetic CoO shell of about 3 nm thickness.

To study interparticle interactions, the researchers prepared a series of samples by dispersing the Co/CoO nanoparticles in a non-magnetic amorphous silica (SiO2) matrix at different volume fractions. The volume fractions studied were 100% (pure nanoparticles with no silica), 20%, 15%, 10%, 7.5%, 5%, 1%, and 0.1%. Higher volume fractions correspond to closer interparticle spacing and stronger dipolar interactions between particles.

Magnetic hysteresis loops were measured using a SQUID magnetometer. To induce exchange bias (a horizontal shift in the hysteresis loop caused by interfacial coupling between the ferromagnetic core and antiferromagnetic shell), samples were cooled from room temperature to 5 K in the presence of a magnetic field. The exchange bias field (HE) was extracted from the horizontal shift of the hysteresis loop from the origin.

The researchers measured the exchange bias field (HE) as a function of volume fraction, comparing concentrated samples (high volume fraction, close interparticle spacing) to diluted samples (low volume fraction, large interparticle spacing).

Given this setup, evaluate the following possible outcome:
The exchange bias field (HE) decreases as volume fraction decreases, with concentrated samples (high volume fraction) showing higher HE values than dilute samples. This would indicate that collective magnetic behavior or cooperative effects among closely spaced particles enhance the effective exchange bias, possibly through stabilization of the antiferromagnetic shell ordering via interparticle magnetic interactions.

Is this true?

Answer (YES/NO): YES